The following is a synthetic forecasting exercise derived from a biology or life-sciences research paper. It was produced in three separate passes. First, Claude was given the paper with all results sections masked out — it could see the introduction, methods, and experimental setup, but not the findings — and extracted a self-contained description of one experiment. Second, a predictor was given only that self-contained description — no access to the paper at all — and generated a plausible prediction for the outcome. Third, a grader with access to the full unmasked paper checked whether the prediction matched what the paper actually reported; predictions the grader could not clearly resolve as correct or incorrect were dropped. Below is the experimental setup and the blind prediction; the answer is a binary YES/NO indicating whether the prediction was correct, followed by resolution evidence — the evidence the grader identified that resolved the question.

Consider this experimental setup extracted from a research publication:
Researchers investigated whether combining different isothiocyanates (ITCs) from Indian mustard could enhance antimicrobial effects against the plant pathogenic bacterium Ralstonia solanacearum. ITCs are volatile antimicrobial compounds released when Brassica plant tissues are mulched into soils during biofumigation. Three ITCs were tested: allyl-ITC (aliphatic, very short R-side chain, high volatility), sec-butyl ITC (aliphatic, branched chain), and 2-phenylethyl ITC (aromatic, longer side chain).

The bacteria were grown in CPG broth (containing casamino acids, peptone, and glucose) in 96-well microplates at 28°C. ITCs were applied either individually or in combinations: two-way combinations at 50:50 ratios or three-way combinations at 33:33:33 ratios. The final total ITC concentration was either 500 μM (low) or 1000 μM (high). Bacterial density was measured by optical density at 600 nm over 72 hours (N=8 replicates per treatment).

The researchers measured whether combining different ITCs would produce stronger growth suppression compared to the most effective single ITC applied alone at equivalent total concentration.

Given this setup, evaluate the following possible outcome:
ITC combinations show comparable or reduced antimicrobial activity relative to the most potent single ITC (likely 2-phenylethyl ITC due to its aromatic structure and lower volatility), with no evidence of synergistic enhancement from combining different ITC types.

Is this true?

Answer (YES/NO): NO